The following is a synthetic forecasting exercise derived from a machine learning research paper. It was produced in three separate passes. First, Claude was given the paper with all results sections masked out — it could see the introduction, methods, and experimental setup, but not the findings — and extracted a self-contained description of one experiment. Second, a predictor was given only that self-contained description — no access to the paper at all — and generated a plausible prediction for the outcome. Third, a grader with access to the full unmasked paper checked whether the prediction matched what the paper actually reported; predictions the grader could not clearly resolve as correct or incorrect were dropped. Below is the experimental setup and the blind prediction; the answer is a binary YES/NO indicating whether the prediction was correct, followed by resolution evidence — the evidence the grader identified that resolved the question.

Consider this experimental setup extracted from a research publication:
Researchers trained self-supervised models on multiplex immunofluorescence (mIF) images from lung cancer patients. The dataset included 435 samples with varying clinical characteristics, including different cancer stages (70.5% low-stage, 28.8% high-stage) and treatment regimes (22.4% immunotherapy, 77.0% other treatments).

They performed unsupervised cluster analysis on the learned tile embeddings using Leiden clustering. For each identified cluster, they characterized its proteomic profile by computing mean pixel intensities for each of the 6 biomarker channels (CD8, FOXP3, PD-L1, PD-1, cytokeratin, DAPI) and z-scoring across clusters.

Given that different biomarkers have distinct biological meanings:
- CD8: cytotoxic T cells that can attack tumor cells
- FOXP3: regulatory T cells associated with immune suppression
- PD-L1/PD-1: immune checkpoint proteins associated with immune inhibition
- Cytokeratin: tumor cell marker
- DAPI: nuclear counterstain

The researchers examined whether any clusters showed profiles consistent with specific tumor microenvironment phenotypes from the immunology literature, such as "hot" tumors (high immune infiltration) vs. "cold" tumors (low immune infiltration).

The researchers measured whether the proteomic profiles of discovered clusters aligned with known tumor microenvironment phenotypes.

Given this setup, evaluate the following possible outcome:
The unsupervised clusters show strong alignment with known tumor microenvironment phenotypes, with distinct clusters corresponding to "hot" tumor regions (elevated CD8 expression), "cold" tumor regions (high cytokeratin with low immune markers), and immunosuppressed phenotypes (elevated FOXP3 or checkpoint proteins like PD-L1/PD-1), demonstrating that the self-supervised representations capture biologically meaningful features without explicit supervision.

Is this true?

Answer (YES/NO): YES